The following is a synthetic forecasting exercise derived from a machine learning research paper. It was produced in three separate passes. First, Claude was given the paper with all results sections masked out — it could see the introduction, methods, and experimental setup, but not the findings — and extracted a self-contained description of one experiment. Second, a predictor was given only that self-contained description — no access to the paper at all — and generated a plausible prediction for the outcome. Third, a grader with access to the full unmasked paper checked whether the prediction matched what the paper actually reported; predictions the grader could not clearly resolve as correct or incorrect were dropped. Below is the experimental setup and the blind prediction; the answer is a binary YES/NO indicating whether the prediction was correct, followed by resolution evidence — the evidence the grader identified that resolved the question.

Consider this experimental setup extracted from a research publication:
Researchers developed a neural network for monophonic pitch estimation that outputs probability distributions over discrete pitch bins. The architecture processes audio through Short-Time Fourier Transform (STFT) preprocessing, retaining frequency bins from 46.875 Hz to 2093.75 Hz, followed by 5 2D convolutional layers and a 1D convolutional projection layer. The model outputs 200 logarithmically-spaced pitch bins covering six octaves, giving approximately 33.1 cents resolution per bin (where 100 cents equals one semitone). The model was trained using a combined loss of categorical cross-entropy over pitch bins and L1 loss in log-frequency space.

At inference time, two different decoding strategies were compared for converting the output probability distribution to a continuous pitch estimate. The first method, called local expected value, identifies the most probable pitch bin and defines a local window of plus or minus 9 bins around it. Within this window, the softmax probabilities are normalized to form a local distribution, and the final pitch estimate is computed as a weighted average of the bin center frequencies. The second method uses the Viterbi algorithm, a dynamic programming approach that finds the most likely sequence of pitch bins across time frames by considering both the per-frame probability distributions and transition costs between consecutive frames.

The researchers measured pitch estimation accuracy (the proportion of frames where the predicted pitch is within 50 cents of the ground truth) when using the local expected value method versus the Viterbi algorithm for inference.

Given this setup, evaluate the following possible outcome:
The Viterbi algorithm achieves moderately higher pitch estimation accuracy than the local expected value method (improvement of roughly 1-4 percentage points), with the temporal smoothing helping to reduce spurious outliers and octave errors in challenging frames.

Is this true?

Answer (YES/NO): NO